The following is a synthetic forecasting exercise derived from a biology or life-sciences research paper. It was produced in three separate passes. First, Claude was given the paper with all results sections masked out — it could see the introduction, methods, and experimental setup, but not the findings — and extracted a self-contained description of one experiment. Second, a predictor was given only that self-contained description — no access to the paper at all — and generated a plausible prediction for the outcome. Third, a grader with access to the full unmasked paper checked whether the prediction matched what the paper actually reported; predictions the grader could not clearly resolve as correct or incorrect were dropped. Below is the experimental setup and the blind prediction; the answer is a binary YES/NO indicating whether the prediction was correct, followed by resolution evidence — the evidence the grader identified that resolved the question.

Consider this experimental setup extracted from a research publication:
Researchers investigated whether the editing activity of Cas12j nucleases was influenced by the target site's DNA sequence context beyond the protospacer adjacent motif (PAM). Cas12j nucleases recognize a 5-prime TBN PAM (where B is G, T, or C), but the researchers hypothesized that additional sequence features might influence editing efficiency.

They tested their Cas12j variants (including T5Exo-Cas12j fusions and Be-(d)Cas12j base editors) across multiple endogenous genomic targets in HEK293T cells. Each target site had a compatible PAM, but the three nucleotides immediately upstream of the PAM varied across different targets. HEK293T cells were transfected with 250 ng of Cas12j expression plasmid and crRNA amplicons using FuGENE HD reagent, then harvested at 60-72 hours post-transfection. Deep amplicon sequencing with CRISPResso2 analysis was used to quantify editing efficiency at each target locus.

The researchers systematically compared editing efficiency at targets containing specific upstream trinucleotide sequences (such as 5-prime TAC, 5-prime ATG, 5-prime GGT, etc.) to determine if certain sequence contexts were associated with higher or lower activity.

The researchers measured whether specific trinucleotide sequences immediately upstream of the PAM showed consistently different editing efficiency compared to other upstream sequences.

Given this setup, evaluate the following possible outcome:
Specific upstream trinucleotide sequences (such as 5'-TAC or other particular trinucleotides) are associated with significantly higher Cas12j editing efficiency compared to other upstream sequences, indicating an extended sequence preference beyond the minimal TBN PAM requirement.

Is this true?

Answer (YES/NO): YES